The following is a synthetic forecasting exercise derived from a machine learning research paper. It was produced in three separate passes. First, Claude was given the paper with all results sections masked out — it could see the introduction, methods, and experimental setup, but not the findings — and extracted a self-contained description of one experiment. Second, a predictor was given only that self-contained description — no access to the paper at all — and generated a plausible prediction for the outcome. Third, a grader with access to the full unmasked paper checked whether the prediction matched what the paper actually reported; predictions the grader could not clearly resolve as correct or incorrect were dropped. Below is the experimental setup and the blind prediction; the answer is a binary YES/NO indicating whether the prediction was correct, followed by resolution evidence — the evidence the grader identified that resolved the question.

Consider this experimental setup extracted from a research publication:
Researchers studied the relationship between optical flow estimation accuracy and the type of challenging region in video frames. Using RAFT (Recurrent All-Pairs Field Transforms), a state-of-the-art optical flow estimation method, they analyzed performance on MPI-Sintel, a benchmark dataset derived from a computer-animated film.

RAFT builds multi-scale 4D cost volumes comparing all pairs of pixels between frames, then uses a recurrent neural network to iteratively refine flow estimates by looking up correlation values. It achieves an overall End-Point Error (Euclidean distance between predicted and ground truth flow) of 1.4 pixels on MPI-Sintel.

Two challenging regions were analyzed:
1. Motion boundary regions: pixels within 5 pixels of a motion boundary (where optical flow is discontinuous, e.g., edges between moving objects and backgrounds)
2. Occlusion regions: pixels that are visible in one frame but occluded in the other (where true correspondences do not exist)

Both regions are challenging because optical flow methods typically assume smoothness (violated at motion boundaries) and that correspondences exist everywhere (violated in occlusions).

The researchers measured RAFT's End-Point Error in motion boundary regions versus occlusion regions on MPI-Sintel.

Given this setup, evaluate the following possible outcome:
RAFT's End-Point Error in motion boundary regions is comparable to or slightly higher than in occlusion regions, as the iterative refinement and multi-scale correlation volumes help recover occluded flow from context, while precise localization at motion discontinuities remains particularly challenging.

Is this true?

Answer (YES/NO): NO